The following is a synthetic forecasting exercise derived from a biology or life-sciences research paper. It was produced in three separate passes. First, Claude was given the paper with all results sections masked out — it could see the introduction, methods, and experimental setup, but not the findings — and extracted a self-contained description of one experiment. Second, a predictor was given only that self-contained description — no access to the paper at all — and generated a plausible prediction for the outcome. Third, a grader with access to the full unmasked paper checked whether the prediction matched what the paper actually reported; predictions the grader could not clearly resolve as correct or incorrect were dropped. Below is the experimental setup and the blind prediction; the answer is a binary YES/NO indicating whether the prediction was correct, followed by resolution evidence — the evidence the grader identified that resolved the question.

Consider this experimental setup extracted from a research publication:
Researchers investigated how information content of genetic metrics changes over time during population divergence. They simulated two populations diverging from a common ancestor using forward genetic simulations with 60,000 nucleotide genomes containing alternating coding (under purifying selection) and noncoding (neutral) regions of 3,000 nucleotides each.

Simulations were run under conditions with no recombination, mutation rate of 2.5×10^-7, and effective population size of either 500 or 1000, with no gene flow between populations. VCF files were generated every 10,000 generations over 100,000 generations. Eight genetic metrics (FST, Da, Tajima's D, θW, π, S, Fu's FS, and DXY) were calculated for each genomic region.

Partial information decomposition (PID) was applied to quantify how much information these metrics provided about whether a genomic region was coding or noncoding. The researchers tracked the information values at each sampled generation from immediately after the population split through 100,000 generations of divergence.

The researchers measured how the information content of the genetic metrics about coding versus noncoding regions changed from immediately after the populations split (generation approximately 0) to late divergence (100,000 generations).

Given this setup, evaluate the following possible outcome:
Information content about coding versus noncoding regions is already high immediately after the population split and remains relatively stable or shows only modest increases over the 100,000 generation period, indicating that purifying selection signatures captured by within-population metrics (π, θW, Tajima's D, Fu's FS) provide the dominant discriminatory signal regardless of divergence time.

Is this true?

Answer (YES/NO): NO